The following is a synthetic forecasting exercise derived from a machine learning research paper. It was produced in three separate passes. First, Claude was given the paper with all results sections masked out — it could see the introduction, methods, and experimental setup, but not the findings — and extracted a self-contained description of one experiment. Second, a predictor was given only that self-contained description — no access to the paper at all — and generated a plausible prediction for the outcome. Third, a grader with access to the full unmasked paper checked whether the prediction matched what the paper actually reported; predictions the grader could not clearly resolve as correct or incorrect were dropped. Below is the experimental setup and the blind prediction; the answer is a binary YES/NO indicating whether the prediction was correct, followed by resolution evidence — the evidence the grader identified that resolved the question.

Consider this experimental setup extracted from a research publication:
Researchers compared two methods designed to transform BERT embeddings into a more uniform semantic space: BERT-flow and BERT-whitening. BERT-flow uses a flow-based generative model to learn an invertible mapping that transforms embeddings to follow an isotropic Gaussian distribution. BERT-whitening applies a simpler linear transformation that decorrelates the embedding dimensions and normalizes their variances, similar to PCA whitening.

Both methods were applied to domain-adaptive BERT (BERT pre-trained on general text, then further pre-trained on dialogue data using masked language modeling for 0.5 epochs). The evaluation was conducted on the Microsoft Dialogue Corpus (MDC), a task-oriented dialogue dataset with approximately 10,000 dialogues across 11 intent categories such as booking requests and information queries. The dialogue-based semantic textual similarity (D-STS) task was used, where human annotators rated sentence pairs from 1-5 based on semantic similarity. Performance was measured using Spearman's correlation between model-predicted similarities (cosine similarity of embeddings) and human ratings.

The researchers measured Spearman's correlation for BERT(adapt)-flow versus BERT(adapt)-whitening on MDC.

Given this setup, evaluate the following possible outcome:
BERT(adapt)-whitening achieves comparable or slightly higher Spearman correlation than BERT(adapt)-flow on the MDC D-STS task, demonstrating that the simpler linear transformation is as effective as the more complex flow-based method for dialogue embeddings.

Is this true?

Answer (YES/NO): NO